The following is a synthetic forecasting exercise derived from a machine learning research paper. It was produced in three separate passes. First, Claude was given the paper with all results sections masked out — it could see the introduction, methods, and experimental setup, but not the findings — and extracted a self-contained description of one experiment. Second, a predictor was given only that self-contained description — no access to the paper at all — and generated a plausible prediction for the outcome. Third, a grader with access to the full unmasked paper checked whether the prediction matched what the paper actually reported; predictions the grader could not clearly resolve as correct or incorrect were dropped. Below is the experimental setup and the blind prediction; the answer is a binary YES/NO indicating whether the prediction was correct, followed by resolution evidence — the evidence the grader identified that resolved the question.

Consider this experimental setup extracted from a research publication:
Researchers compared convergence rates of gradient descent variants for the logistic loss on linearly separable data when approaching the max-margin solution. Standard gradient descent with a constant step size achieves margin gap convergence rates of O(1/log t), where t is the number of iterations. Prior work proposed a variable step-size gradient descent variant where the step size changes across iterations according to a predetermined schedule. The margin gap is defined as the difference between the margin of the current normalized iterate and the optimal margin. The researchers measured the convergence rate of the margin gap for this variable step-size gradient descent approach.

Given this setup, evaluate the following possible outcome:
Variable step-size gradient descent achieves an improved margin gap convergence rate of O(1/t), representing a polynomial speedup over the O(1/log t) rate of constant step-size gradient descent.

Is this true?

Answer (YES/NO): NO